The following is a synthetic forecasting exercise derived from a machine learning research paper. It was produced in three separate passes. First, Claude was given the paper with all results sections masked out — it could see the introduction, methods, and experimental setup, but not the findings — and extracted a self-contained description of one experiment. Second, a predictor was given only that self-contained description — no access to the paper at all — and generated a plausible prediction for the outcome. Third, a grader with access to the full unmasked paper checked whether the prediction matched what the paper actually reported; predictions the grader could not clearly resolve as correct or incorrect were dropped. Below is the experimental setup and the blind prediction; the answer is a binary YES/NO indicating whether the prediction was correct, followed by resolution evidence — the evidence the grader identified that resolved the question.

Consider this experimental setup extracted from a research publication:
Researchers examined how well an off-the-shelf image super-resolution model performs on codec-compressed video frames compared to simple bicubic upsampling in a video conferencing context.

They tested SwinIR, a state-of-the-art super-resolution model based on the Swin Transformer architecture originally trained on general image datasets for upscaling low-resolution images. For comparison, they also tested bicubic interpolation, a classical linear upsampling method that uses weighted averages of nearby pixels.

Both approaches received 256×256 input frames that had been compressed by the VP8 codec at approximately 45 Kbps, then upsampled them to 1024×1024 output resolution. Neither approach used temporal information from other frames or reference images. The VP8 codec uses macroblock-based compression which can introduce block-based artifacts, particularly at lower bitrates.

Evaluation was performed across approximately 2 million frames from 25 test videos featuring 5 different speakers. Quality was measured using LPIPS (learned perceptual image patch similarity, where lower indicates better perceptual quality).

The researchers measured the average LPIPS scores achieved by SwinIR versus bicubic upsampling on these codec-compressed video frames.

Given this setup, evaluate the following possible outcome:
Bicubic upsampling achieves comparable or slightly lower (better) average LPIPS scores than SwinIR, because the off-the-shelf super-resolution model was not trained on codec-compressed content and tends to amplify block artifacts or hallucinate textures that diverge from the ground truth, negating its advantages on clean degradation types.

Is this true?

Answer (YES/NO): YES